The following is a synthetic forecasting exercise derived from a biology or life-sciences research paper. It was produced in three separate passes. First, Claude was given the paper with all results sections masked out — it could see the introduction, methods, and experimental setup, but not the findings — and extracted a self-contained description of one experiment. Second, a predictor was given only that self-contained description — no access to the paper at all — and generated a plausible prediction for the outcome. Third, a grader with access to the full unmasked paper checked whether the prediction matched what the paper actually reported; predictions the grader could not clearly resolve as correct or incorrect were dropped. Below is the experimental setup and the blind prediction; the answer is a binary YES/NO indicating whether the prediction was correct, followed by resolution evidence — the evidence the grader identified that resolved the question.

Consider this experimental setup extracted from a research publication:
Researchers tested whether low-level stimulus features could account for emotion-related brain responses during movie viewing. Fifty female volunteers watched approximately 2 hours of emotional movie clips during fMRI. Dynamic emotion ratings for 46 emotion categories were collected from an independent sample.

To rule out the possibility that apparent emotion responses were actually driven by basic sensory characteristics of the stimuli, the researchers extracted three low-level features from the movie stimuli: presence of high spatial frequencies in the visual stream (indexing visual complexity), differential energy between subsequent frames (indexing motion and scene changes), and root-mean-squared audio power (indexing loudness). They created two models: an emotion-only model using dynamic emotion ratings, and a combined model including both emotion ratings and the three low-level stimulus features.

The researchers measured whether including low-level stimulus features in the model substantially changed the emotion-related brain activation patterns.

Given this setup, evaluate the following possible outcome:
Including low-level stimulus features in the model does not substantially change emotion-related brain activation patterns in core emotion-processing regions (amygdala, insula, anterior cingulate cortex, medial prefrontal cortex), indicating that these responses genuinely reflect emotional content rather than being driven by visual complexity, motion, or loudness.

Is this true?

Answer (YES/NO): NO